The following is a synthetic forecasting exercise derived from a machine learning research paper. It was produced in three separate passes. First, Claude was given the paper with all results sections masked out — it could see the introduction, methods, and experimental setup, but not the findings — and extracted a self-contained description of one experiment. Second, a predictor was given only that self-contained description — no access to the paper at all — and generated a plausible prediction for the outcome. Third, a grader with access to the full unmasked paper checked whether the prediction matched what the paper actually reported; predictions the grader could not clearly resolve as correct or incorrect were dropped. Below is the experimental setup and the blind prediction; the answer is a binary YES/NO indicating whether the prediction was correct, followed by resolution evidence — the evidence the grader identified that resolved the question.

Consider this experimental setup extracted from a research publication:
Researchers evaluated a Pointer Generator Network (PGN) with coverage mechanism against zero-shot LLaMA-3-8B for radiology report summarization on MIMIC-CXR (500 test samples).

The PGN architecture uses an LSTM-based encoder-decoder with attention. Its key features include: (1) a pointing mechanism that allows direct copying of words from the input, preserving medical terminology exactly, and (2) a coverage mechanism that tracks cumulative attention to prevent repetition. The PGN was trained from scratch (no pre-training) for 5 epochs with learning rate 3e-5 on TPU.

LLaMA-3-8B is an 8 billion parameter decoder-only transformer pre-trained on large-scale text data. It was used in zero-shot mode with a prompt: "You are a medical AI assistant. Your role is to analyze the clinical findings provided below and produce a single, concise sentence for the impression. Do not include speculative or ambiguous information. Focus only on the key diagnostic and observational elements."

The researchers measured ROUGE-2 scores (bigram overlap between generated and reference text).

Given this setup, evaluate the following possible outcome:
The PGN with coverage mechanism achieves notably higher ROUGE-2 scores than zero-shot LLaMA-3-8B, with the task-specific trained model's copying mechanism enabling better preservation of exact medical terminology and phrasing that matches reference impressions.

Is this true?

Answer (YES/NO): NO